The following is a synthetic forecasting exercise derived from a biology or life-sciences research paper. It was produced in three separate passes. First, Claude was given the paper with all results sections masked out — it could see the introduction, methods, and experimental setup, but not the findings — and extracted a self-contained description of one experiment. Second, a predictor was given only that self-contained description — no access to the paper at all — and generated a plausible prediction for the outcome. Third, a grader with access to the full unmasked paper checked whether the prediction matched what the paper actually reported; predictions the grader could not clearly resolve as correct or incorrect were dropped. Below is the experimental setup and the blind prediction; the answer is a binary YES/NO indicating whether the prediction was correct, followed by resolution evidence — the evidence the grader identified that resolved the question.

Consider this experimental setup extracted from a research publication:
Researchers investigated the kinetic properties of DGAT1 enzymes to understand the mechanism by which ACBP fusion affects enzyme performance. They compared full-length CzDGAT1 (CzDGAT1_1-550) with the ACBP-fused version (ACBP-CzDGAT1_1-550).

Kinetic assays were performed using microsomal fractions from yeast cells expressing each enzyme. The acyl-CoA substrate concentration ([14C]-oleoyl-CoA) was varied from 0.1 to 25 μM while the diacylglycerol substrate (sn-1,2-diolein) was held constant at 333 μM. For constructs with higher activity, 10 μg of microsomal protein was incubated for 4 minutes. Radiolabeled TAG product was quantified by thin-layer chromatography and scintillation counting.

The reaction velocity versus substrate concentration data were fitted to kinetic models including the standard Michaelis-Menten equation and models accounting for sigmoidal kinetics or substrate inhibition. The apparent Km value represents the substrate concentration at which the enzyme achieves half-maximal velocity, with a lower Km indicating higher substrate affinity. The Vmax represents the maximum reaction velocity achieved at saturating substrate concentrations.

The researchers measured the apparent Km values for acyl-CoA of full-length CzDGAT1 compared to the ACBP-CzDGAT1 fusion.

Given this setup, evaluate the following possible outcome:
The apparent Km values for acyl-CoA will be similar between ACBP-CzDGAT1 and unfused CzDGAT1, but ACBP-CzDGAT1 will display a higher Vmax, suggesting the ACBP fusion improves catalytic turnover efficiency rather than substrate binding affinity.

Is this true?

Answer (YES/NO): NO